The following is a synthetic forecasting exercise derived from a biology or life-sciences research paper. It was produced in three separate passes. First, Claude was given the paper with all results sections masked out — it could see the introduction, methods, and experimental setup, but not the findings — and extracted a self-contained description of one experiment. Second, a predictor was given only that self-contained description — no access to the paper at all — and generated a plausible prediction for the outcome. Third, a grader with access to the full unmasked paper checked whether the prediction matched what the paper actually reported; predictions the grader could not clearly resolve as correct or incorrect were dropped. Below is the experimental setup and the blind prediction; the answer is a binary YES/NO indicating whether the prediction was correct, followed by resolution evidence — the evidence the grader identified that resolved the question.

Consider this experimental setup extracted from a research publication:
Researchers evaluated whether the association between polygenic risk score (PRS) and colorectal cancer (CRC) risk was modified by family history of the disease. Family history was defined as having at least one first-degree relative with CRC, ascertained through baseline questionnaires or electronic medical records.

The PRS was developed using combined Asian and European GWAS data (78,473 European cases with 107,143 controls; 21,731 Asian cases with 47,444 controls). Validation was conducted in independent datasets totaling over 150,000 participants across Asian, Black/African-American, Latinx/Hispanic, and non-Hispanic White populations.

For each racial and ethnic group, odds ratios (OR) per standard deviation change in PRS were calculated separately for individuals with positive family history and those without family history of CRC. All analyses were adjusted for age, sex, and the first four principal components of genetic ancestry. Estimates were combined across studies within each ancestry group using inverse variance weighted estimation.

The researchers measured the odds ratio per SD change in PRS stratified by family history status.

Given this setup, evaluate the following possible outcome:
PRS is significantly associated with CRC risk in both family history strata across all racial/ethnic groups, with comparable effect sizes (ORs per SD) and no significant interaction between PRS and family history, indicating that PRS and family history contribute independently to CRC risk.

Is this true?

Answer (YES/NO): NO